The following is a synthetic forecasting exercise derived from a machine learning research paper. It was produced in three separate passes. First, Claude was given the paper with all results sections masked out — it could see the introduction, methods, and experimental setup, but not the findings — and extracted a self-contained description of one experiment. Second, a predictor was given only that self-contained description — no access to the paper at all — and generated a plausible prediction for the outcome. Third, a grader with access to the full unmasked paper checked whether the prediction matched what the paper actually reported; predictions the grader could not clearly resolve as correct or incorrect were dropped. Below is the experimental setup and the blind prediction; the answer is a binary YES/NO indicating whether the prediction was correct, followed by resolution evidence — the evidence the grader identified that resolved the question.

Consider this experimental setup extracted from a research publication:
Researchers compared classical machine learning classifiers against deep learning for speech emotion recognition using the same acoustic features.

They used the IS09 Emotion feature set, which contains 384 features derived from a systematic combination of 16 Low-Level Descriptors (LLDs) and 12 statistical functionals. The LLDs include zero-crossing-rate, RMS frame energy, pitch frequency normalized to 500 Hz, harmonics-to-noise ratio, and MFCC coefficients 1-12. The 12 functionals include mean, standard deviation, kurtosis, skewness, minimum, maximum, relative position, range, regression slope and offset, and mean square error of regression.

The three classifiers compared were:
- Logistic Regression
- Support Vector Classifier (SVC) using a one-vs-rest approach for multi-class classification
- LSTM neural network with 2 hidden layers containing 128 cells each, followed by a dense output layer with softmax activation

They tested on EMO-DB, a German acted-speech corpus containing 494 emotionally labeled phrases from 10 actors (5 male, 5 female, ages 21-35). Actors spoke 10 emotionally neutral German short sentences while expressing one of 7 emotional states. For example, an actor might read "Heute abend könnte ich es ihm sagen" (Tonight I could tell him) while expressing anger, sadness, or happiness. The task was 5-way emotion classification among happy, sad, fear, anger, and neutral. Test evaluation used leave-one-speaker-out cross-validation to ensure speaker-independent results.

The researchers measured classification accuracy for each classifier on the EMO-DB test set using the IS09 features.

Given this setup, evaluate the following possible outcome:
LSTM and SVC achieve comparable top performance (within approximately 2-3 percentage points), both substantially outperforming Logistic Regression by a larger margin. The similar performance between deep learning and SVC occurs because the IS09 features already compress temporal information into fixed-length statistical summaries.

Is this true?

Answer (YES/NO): NO